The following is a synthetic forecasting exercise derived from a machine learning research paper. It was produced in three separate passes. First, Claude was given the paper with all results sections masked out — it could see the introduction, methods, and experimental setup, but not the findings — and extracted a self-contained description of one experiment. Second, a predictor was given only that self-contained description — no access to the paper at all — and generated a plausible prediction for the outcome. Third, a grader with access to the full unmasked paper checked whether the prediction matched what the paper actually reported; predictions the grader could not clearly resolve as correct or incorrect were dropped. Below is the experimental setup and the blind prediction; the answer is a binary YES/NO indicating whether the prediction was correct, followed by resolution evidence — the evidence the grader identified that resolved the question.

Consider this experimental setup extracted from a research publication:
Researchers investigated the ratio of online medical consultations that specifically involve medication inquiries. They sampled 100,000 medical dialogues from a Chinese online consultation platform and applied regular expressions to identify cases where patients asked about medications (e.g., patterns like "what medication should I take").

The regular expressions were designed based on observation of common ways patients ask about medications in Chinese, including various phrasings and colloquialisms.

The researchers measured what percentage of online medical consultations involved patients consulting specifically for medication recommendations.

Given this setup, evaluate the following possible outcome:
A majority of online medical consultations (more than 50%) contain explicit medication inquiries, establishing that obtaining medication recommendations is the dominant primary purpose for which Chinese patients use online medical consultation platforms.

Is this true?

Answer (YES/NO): NO